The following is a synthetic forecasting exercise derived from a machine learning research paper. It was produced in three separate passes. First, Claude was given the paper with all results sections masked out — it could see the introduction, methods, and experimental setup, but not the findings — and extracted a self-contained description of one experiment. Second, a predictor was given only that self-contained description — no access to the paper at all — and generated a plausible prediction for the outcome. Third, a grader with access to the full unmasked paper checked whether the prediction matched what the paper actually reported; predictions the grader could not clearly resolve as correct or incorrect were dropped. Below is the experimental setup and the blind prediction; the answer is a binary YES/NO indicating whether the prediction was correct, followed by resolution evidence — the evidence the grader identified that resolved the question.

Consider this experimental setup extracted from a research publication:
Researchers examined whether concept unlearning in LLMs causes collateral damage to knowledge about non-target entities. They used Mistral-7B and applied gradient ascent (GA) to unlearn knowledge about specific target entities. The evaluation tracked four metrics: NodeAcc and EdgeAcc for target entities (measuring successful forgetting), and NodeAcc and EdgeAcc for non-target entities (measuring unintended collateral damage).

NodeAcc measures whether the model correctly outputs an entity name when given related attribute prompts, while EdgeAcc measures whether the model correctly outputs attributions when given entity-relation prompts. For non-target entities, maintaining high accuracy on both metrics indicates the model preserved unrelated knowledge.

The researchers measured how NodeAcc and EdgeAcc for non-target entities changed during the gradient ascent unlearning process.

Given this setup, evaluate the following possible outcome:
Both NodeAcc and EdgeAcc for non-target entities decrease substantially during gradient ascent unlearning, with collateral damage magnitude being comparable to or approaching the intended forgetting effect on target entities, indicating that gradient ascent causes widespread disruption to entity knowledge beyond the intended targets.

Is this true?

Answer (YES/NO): YES